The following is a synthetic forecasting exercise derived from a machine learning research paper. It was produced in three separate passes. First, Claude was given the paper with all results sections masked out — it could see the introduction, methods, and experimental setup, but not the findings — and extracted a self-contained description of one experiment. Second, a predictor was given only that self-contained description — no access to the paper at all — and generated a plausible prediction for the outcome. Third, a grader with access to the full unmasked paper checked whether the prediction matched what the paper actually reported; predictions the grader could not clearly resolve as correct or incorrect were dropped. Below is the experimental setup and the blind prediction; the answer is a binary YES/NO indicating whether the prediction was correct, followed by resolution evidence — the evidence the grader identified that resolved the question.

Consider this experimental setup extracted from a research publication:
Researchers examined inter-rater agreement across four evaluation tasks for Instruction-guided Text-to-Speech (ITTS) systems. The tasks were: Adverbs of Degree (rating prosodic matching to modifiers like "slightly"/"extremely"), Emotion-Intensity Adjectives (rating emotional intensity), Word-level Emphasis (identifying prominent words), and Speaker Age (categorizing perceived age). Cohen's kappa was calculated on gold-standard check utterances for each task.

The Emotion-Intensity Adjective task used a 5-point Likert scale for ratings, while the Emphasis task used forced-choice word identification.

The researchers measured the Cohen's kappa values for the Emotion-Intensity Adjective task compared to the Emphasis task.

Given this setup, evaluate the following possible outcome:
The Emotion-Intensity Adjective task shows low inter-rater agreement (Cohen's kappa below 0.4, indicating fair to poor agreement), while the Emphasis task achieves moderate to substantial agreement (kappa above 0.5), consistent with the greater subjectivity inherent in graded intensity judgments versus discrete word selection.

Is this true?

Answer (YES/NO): NO